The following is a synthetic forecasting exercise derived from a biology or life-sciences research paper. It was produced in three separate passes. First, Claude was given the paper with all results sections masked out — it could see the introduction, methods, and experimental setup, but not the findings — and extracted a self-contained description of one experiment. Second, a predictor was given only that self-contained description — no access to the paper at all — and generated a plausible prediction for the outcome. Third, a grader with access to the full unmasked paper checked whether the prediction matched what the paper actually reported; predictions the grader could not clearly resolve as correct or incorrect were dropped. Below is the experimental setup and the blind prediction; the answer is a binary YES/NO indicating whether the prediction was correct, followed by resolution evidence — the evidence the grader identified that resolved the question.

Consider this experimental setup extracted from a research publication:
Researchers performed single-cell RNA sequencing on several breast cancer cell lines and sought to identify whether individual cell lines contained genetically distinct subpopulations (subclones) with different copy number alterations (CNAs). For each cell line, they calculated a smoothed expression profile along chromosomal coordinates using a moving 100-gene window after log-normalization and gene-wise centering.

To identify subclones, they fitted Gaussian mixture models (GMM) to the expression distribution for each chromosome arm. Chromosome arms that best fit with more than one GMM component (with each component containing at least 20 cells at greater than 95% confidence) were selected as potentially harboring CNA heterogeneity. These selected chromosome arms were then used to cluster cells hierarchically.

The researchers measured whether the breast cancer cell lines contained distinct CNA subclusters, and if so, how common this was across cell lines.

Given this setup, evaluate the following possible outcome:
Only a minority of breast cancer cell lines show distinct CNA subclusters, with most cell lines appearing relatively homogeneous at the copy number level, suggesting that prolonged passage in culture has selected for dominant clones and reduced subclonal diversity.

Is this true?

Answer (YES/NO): NO